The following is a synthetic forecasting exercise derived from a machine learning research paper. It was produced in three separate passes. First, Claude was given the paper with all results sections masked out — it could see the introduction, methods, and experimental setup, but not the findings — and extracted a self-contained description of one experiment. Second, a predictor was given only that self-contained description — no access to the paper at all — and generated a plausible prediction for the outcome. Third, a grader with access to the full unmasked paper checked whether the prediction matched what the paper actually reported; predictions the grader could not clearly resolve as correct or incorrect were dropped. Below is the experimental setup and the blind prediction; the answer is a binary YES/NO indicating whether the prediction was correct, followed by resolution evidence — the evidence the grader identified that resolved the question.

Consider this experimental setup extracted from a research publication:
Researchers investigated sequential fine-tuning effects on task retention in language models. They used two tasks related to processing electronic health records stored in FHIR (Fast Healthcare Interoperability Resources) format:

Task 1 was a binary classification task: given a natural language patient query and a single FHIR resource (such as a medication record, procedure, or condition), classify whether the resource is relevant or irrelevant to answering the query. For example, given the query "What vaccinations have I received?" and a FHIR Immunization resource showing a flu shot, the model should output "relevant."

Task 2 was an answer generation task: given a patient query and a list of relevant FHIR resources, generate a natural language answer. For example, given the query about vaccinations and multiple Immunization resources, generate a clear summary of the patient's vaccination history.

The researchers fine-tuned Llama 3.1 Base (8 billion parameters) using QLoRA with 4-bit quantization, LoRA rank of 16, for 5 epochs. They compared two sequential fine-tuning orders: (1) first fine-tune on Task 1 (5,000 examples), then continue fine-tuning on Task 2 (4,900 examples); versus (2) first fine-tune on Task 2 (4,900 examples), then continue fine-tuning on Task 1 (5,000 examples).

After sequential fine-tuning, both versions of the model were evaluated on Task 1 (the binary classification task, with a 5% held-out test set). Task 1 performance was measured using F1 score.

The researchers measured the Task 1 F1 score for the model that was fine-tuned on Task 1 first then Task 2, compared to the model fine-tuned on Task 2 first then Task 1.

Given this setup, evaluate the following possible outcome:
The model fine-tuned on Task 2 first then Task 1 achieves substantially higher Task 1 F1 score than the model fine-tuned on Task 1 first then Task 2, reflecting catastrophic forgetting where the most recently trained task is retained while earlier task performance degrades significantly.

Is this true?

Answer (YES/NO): YES